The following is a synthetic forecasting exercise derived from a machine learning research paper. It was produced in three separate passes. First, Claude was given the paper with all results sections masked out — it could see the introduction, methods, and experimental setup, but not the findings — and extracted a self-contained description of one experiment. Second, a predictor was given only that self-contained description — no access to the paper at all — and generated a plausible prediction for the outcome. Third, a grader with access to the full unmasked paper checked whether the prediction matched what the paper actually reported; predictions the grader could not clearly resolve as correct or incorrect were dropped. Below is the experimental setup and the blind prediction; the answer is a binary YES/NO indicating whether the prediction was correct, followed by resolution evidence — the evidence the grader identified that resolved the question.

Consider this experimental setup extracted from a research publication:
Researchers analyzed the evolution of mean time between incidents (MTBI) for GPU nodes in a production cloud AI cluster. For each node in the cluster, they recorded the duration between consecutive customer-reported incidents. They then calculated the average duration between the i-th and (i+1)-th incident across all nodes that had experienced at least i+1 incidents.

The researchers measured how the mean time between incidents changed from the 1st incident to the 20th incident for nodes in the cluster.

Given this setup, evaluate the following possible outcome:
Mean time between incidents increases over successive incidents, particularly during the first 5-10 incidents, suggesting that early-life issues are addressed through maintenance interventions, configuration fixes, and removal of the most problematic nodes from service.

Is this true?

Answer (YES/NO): NO